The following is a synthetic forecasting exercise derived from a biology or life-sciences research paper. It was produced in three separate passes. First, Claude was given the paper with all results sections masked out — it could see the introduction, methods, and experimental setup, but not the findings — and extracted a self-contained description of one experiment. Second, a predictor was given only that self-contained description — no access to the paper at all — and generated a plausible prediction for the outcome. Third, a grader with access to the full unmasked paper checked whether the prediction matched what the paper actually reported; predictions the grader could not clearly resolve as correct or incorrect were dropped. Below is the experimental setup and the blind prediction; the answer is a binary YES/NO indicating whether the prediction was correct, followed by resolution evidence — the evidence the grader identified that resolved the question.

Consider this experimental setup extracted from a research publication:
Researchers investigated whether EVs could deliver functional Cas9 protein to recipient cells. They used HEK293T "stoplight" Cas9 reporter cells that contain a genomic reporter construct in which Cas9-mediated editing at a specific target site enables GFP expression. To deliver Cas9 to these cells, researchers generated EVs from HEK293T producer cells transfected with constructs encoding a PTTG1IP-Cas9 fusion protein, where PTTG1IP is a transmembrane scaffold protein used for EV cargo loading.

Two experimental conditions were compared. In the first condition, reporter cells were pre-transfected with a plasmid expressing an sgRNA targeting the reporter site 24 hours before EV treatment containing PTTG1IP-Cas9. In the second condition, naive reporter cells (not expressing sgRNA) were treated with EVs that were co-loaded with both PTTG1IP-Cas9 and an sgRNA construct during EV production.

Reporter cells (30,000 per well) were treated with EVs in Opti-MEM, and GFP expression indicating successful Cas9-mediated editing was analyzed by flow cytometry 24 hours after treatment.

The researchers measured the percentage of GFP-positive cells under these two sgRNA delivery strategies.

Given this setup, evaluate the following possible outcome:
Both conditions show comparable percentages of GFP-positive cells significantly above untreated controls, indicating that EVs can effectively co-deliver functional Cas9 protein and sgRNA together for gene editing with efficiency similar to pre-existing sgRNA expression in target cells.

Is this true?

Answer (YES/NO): NO